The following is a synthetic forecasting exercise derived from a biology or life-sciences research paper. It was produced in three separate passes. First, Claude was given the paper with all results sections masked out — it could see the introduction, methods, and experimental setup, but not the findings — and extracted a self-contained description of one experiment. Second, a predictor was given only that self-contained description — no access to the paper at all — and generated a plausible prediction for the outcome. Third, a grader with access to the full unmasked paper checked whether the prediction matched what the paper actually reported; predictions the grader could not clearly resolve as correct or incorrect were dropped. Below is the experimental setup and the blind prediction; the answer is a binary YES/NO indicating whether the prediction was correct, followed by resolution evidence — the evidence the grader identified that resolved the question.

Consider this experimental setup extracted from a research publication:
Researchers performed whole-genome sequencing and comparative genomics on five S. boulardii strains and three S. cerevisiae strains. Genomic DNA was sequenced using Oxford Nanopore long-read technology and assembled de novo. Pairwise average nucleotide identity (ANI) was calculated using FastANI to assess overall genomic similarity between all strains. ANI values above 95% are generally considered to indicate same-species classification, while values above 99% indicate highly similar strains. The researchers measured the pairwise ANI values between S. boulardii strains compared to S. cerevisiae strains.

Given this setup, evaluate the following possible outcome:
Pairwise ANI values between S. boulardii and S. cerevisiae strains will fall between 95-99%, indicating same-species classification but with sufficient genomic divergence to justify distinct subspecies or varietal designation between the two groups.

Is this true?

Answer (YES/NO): NO